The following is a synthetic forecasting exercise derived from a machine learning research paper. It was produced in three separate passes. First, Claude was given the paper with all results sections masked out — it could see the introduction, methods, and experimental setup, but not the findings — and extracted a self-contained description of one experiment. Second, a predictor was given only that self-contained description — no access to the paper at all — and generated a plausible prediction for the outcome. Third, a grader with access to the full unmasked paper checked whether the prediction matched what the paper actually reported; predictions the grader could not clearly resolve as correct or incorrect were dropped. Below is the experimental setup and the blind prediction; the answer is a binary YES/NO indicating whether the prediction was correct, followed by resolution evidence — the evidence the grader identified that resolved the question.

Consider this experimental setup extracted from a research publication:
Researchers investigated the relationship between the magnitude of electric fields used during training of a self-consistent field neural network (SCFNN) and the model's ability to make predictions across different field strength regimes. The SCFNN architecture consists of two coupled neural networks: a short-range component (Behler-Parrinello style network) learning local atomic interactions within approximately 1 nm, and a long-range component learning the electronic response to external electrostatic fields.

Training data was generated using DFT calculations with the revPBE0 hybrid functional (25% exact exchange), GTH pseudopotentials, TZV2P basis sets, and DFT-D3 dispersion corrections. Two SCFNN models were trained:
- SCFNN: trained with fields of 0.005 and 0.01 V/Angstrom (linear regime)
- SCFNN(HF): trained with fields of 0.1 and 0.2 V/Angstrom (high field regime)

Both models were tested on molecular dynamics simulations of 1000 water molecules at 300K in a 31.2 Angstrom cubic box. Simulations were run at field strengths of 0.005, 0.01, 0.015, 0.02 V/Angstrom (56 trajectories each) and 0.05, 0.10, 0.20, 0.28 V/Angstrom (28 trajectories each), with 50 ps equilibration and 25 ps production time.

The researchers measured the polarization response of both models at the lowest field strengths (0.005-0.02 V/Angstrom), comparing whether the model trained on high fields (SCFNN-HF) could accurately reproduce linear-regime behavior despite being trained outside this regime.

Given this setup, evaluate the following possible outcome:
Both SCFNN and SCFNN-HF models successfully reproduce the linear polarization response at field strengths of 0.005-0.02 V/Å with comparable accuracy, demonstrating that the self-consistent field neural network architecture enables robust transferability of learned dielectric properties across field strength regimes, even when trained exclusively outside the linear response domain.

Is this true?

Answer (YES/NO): YES